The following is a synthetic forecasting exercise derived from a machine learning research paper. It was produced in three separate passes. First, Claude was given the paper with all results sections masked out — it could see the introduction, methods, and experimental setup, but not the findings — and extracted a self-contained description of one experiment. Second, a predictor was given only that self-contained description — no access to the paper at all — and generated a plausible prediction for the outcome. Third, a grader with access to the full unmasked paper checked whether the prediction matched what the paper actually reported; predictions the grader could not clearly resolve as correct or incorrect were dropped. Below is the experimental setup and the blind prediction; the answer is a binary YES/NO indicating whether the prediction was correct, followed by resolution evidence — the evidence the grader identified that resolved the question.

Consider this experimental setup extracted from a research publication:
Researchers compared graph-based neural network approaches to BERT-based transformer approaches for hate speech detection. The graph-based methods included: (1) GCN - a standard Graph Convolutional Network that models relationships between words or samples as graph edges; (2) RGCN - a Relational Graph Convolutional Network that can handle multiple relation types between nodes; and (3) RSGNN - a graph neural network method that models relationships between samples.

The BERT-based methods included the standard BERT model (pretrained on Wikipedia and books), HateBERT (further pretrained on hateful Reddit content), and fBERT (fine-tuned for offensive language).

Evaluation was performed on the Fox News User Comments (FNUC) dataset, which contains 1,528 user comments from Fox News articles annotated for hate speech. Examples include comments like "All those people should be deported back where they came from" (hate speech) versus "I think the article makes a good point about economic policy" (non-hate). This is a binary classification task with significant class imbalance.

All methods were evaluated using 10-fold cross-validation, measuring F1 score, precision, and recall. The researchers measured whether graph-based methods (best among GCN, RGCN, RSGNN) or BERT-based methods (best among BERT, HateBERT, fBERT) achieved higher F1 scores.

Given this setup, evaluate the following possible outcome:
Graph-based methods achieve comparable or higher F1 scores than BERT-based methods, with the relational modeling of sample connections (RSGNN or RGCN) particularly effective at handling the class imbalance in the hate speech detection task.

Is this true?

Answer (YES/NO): YES